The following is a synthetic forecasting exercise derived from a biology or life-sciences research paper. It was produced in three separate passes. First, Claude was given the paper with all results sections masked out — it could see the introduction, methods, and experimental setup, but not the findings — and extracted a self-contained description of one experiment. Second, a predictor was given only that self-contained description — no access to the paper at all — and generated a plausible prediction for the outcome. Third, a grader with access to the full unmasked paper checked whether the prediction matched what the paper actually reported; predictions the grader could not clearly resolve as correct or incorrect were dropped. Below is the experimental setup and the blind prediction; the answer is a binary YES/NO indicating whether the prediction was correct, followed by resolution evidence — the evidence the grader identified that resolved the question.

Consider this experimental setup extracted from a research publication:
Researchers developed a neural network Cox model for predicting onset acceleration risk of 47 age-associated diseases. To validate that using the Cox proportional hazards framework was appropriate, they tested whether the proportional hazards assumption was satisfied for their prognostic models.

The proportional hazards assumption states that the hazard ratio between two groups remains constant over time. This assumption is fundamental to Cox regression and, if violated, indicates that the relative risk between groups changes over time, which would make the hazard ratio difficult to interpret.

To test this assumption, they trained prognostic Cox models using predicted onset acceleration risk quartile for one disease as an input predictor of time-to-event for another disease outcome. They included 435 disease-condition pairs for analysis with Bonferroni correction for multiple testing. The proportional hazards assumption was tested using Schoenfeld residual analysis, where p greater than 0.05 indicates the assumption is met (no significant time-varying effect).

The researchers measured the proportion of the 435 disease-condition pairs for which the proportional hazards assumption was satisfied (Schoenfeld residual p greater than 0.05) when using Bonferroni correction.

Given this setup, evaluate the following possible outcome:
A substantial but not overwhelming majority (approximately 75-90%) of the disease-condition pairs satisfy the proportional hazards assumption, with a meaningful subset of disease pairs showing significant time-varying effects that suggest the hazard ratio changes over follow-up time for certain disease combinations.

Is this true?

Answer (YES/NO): NO